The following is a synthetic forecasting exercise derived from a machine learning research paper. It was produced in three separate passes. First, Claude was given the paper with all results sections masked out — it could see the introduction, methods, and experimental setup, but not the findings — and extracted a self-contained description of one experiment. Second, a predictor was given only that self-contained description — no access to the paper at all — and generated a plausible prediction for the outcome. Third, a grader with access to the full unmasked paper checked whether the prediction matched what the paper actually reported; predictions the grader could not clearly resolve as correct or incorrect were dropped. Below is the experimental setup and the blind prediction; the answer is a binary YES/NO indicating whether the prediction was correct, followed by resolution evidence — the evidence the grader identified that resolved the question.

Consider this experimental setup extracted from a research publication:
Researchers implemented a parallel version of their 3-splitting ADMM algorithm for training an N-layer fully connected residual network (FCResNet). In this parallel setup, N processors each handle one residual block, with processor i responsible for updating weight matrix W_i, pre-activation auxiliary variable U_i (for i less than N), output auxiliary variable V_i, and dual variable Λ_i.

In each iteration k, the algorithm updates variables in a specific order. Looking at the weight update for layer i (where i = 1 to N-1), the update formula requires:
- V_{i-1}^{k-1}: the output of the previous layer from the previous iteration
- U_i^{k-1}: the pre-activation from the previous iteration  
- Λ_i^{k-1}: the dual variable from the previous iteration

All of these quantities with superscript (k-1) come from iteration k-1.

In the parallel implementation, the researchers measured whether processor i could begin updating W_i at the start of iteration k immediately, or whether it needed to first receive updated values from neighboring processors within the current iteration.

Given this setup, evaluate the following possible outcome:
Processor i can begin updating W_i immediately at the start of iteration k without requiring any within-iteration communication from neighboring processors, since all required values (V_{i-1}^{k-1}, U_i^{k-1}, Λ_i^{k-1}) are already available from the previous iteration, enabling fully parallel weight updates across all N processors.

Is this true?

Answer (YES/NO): YES